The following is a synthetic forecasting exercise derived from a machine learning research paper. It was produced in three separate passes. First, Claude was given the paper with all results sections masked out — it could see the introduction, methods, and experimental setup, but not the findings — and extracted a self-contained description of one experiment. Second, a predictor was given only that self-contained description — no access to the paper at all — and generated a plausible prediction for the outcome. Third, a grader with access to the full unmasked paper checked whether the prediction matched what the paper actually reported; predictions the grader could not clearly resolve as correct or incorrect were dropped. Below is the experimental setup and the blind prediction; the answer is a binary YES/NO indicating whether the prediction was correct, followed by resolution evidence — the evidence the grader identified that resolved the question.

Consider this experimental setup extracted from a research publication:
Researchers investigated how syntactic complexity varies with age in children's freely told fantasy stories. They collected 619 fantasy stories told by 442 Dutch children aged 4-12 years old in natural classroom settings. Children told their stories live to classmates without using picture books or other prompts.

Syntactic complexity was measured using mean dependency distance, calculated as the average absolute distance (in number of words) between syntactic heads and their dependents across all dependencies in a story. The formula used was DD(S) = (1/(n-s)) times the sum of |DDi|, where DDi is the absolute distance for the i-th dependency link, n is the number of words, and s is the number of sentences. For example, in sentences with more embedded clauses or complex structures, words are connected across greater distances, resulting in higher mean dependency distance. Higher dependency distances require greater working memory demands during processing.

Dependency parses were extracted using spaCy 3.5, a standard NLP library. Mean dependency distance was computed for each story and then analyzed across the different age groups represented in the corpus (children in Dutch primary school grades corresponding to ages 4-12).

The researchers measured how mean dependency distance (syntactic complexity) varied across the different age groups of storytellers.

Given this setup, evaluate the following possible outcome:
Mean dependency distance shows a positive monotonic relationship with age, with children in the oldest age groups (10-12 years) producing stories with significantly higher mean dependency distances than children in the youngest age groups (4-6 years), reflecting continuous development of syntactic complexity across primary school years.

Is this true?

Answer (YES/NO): NO